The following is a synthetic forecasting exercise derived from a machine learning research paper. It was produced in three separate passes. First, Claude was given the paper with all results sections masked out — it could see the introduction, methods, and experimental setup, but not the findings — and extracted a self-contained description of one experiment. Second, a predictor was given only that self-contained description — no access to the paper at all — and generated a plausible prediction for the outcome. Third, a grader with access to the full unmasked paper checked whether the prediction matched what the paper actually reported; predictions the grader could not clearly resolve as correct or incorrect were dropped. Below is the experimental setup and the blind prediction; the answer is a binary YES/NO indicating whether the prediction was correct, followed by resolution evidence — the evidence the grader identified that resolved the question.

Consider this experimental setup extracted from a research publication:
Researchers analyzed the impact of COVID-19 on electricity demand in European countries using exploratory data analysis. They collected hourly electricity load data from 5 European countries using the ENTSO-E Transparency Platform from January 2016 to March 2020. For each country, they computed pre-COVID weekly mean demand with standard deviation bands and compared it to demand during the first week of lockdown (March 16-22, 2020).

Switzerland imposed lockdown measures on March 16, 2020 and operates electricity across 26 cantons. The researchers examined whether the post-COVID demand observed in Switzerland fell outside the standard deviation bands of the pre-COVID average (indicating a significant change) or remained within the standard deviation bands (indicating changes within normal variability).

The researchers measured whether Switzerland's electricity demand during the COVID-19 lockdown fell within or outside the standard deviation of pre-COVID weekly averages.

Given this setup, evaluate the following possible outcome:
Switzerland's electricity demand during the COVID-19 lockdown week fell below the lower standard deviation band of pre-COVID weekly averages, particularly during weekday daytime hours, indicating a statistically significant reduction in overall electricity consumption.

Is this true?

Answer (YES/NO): NO